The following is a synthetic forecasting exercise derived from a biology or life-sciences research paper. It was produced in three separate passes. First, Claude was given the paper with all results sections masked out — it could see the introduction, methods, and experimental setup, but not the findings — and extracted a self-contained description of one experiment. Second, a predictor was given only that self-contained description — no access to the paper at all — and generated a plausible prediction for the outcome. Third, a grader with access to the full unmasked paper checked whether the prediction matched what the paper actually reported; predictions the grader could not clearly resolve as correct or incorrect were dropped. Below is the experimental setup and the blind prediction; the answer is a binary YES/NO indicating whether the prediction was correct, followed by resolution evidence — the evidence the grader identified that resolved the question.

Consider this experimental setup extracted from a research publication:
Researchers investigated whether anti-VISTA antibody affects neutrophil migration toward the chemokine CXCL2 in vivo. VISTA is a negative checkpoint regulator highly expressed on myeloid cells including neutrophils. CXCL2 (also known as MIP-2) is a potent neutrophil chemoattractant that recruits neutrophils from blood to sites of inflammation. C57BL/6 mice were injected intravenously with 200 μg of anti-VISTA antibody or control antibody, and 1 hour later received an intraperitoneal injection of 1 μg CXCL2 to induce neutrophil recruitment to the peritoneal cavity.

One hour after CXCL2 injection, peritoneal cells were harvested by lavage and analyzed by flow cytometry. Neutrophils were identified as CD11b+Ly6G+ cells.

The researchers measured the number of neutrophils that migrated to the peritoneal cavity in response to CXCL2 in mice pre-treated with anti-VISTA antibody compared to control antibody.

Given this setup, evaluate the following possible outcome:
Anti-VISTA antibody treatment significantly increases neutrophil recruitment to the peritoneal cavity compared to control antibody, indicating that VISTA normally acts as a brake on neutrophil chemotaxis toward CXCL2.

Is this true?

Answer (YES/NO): NO